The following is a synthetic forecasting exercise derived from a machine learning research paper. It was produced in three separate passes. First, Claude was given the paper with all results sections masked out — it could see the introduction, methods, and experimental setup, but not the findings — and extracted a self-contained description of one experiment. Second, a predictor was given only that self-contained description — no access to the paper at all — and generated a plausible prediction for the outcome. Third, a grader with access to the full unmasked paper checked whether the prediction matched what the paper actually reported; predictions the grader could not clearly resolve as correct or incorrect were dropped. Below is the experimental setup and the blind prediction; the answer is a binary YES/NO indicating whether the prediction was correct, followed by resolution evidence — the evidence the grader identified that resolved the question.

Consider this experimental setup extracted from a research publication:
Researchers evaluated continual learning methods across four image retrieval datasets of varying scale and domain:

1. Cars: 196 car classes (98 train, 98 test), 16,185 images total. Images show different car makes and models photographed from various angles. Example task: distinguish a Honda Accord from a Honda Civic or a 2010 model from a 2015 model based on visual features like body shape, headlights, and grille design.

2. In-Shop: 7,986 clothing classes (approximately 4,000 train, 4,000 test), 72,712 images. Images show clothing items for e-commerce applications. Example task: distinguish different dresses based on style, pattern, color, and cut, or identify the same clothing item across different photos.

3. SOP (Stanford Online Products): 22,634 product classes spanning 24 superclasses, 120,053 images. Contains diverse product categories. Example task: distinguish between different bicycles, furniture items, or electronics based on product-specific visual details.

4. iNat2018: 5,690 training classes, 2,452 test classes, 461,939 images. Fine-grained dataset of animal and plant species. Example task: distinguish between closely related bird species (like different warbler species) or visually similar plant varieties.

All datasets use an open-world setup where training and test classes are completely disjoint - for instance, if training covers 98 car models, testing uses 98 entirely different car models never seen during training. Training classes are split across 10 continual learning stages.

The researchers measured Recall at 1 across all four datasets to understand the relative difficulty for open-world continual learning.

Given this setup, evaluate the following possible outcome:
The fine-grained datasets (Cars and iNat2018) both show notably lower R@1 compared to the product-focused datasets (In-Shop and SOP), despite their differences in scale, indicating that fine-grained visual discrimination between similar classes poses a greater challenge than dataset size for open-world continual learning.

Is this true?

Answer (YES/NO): YES